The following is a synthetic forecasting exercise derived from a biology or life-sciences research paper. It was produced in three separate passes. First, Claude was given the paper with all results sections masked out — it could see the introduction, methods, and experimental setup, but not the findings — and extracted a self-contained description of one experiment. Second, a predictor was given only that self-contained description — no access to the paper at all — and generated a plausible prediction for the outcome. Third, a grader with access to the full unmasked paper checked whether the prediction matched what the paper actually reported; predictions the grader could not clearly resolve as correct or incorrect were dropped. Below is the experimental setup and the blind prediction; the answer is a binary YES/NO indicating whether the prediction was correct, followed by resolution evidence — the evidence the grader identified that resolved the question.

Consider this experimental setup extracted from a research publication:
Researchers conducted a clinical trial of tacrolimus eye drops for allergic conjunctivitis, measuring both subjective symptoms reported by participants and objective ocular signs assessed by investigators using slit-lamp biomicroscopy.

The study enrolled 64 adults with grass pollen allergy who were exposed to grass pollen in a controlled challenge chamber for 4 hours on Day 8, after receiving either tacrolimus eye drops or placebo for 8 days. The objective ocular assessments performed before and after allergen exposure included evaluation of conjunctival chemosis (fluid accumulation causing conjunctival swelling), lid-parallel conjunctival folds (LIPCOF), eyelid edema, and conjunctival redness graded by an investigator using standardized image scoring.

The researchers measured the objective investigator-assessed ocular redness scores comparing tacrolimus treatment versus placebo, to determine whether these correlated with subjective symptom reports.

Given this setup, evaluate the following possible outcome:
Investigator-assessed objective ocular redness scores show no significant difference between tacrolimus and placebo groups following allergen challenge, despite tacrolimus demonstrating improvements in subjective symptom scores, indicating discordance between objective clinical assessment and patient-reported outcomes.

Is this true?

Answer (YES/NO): YES